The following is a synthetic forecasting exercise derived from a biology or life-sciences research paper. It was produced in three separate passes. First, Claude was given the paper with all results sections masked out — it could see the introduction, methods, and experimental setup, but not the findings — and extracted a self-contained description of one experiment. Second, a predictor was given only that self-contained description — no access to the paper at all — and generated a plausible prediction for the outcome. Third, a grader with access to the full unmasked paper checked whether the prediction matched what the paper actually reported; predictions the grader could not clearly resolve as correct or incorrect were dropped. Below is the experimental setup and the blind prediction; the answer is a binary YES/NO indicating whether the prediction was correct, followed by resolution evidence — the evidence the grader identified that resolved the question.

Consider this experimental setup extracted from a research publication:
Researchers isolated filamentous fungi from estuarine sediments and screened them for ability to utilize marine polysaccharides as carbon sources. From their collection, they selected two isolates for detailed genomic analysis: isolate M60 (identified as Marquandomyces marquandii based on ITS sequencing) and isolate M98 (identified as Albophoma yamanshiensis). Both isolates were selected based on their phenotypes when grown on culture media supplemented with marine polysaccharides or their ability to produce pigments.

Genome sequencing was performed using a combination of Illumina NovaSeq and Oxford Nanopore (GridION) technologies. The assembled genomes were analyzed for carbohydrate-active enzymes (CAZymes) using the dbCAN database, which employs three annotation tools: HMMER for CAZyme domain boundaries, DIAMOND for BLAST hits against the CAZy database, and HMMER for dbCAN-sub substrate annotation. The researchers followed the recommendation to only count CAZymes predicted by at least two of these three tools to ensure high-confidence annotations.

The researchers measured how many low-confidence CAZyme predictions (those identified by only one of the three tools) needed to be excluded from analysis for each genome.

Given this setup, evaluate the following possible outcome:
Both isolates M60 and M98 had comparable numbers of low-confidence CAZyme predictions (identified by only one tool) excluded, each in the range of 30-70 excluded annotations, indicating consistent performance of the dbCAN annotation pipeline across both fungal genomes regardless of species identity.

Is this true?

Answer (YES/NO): NO